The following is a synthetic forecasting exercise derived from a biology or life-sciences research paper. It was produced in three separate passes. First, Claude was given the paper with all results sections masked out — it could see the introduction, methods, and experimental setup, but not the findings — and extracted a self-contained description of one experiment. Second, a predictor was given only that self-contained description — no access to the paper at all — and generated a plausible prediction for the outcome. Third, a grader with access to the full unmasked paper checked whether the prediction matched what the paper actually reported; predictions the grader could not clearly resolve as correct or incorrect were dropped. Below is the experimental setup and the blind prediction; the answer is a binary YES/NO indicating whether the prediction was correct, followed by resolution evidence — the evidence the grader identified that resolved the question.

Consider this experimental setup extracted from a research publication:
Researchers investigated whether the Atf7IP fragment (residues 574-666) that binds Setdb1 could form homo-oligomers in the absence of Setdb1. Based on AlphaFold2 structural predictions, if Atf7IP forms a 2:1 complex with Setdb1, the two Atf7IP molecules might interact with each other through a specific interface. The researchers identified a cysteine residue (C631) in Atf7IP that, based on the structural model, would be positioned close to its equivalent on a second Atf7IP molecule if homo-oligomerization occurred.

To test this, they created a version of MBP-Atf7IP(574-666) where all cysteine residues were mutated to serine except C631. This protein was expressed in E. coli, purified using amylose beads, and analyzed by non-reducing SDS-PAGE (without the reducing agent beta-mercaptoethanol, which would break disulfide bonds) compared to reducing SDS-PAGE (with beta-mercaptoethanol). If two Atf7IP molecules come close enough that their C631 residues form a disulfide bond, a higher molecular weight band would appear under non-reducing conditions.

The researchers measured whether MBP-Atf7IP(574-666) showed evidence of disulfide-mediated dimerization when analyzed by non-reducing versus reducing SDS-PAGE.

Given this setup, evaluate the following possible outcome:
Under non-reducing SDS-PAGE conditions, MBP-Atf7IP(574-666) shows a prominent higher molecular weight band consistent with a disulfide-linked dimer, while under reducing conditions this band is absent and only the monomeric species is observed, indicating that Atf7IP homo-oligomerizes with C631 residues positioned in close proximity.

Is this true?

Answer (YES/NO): NO